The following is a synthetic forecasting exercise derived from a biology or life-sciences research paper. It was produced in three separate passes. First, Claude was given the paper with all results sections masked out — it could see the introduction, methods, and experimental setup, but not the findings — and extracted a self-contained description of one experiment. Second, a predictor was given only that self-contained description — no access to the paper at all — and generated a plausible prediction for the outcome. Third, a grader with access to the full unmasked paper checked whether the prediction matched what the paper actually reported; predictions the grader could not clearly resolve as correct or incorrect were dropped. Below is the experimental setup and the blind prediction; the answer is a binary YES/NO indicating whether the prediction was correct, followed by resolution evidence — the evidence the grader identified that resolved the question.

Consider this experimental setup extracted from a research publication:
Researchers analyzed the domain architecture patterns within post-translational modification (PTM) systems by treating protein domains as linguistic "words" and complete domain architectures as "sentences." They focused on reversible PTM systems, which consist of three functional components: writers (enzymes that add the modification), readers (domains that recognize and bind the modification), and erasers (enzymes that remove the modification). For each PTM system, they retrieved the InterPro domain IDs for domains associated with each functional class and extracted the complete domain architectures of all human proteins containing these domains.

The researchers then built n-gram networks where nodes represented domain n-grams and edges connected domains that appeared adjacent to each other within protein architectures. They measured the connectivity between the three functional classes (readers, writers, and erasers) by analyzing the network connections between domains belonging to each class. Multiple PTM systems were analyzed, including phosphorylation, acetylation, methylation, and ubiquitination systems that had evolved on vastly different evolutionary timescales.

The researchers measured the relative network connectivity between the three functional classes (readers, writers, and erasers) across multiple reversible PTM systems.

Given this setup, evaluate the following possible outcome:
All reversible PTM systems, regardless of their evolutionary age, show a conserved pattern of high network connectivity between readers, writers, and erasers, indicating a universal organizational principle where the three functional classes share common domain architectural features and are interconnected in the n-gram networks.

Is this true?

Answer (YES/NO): NO